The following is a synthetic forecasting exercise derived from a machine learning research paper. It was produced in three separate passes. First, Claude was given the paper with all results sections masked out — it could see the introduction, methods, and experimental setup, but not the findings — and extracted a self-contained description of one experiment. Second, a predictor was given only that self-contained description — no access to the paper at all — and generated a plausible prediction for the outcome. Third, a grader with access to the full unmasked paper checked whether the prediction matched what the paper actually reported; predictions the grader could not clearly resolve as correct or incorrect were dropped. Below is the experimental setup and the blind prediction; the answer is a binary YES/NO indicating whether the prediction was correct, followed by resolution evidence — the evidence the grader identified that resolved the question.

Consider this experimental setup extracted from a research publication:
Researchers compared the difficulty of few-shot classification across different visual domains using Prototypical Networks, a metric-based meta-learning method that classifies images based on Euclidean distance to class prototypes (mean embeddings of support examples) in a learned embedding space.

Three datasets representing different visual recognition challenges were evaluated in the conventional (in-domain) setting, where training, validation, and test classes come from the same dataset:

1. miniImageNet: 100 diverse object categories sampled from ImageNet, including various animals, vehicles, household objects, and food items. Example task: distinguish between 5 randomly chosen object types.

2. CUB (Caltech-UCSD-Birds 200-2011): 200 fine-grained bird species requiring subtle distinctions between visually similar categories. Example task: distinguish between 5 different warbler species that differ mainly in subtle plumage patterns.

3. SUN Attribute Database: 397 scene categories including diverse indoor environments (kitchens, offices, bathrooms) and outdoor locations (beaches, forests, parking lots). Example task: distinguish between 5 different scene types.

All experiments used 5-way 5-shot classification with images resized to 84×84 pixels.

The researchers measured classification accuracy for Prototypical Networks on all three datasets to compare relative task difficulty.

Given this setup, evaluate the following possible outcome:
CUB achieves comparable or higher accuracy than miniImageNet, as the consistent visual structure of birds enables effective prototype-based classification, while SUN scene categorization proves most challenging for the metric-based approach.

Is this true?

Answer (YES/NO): NO